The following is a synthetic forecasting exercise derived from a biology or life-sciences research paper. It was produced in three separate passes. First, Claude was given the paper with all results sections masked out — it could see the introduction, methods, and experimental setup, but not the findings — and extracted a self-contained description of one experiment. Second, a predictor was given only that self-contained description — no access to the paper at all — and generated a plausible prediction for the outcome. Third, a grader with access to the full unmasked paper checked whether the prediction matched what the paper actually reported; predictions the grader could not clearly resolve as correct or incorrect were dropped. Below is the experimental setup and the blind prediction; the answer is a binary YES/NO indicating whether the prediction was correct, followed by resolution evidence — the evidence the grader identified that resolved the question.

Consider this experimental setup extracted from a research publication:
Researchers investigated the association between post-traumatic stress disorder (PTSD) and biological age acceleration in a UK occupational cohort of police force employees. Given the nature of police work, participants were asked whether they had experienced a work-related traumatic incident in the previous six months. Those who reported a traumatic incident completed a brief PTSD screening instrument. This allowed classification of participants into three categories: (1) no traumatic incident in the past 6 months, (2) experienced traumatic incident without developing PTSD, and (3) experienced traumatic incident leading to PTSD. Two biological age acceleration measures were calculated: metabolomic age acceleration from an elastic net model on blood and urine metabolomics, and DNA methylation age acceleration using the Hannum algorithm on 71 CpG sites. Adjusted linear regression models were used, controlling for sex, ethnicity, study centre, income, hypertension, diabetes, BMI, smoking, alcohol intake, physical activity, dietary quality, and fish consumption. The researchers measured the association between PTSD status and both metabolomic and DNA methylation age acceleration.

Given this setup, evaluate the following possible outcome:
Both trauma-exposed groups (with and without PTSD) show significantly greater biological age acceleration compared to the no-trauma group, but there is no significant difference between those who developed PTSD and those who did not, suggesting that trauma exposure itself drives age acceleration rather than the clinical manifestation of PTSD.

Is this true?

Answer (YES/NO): NO